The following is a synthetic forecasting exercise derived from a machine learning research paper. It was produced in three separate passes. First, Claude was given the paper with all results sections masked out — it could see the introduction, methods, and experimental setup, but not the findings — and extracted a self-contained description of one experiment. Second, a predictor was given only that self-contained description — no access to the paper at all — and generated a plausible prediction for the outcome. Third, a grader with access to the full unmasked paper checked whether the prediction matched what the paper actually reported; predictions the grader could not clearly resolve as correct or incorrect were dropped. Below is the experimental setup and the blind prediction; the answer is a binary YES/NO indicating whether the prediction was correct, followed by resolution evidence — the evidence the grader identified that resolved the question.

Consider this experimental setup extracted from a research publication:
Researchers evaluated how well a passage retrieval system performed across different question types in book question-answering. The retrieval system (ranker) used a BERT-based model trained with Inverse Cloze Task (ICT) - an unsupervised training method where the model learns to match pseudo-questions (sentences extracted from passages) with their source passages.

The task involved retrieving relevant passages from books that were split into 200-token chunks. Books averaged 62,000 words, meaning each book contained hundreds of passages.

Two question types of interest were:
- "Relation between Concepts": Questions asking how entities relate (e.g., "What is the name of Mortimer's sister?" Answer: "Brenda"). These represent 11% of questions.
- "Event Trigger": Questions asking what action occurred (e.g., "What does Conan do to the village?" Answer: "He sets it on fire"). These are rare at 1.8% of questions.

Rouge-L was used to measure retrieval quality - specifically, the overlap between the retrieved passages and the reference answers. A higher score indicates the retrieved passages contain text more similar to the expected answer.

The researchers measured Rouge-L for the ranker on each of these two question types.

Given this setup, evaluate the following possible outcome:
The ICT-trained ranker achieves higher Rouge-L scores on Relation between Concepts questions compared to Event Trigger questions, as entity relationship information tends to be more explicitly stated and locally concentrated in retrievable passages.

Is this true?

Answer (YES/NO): YES